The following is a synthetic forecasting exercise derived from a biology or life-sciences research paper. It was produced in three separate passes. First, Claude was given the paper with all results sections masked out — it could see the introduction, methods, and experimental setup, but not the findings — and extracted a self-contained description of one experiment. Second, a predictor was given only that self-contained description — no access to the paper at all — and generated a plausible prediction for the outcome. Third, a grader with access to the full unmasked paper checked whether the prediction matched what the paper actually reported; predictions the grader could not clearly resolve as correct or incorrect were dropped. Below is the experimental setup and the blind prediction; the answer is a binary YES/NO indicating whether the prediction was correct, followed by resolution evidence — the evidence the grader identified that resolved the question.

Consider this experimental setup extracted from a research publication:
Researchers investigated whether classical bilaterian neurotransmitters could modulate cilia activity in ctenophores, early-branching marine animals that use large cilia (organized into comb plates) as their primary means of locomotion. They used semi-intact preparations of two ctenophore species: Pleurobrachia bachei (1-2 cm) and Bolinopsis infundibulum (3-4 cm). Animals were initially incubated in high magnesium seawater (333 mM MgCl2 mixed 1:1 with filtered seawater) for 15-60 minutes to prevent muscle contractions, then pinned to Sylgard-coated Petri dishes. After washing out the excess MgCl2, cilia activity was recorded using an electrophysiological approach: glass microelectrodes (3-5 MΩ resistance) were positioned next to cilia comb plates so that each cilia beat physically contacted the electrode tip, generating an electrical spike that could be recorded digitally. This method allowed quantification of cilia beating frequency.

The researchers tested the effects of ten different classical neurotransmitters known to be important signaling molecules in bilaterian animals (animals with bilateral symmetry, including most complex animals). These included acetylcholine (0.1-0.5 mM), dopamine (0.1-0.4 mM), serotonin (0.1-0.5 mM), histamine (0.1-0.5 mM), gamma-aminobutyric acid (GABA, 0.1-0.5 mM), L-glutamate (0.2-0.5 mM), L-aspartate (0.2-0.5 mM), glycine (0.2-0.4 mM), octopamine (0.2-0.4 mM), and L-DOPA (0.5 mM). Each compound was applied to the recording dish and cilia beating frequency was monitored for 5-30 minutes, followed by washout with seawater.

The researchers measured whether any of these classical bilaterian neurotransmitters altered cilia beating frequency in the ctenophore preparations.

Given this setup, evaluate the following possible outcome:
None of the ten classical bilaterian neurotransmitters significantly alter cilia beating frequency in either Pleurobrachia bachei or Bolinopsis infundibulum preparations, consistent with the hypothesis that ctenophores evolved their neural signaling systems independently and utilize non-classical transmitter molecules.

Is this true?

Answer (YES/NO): YES